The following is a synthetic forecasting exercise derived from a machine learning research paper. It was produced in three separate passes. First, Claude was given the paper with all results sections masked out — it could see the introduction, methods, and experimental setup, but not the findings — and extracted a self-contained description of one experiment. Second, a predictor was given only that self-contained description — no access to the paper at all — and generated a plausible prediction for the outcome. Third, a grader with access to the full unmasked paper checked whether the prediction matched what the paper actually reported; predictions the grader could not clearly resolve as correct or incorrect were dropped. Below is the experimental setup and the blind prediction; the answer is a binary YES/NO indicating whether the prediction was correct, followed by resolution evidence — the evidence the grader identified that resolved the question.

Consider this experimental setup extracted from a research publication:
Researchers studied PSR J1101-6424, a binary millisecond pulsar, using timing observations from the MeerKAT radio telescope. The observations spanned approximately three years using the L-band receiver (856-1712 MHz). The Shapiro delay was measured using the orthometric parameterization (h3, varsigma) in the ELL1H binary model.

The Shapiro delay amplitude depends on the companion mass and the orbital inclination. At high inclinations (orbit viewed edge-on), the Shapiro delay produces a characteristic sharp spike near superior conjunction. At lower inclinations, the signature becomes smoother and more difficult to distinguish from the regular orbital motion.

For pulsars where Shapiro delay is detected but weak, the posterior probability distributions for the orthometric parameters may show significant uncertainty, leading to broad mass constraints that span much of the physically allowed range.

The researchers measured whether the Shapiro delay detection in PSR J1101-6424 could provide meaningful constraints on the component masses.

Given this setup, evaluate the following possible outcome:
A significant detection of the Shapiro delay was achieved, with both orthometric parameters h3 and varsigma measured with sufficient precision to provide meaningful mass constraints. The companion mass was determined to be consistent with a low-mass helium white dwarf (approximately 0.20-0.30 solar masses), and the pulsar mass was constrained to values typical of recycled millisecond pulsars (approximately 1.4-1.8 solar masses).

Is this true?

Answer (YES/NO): NO